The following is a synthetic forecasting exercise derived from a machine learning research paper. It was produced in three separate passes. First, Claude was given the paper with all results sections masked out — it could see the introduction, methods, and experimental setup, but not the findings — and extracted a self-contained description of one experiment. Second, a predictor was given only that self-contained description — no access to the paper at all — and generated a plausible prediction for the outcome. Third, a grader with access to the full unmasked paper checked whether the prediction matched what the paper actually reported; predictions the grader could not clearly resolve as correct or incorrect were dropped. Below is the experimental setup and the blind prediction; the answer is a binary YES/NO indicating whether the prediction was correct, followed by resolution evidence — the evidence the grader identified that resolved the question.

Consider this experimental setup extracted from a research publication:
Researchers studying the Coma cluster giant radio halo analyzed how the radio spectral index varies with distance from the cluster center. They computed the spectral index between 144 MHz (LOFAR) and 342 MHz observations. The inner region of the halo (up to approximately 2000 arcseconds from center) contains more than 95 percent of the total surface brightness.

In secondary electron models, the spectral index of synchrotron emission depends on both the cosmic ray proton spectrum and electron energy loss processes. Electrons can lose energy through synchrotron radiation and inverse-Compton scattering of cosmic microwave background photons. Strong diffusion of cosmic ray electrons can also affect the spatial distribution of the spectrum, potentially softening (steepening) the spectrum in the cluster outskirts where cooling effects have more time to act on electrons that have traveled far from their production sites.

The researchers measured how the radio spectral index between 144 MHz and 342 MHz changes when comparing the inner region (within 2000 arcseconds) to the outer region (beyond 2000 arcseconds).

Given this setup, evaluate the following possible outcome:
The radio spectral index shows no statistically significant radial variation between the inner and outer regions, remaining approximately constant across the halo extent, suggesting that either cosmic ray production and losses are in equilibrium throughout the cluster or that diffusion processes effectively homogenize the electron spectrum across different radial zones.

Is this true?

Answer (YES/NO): NO